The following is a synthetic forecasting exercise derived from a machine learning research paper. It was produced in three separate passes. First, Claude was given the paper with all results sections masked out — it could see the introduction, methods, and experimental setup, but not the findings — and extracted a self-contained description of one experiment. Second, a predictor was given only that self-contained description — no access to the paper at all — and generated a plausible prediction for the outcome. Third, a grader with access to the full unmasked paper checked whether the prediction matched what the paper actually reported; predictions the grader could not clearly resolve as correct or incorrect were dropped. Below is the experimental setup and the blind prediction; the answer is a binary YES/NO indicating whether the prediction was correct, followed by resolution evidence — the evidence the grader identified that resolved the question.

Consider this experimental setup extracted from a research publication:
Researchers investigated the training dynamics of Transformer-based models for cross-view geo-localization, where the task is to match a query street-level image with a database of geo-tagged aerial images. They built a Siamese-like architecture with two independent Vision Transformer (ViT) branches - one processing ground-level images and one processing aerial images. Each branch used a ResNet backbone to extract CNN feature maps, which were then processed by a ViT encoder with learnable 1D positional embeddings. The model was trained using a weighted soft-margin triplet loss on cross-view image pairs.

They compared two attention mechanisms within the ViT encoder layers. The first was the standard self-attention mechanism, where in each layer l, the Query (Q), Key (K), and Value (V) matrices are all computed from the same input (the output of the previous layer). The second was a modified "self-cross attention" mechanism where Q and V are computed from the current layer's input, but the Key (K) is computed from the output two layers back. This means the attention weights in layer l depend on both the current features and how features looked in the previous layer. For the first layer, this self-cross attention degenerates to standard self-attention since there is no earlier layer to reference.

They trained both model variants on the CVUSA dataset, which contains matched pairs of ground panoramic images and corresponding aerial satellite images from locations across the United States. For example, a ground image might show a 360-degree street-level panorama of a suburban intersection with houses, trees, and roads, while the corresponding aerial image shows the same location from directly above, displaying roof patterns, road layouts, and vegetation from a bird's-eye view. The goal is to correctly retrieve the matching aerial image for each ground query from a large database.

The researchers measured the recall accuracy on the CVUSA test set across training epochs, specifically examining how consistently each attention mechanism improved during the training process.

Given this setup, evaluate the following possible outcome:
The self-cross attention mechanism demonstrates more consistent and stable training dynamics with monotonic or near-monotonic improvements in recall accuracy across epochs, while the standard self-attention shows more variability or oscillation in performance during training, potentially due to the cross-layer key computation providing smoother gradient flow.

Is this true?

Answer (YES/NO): YES